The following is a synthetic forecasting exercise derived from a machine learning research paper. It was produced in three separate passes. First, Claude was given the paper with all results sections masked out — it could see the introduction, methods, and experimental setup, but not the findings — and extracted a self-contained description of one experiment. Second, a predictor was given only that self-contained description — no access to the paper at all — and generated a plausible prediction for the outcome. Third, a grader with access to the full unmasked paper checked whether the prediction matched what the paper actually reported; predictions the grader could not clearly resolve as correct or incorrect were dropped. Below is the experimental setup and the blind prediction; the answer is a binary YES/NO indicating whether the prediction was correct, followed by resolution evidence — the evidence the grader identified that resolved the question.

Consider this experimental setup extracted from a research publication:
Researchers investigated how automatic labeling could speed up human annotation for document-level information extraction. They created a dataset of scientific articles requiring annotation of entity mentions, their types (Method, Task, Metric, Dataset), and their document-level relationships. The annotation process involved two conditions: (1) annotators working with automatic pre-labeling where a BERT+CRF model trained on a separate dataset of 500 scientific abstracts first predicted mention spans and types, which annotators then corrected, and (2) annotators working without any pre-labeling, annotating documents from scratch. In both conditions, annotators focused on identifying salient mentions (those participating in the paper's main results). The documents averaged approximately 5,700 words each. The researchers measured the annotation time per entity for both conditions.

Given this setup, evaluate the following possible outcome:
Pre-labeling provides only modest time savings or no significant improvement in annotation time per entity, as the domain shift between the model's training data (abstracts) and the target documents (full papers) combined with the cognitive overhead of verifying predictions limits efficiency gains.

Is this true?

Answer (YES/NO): NO